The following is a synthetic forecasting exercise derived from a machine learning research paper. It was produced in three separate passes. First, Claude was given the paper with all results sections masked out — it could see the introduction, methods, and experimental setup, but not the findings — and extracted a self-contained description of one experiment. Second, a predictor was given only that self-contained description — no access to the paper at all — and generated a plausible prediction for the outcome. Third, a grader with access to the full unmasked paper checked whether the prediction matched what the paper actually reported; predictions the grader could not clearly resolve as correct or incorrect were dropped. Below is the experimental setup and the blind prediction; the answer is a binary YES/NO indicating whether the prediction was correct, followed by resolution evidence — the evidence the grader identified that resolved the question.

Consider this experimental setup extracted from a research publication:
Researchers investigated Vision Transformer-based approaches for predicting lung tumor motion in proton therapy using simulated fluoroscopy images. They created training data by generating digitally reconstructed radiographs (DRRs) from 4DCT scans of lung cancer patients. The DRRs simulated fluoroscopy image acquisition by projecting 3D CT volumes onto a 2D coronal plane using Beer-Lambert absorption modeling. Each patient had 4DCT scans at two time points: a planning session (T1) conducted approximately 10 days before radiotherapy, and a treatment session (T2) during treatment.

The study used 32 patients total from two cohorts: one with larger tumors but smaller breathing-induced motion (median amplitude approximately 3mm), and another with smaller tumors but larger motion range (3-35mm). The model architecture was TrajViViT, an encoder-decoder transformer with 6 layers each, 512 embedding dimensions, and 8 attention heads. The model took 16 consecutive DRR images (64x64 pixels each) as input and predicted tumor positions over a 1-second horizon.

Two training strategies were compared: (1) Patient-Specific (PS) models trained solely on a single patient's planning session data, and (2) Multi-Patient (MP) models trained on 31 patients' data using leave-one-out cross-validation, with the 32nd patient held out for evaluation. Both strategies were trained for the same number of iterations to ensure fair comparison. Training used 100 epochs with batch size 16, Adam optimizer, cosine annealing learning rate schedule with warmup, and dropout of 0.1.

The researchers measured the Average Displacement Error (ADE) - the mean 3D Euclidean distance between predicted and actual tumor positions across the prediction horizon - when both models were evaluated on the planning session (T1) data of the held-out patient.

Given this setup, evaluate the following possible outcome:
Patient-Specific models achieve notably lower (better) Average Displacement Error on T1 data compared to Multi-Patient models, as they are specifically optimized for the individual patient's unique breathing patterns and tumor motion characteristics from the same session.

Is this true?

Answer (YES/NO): YES